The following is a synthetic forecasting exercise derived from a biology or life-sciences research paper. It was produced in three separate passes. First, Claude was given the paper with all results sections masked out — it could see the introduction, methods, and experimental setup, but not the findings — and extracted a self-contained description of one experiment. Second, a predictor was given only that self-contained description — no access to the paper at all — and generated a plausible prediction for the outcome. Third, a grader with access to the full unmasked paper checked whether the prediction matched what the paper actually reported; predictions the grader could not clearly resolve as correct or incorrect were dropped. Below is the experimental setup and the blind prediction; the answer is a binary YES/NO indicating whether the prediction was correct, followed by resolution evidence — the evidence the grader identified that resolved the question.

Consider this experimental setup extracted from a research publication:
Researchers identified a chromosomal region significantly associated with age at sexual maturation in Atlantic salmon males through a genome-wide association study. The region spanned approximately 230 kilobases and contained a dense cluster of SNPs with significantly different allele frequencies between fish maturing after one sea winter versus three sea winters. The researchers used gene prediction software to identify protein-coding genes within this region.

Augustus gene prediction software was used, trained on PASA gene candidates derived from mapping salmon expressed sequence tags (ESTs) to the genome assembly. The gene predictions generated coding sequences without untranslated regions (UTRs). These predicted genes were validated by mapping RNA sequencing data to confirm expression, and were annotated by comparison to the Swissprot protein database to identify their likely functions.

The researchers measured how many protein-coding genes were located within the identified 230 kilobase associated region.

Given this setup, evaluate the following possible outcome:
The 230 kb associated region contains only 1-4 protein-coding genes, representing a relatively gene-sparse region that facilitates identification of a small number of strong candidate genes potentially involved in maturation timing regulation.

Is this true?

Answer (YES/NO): YES